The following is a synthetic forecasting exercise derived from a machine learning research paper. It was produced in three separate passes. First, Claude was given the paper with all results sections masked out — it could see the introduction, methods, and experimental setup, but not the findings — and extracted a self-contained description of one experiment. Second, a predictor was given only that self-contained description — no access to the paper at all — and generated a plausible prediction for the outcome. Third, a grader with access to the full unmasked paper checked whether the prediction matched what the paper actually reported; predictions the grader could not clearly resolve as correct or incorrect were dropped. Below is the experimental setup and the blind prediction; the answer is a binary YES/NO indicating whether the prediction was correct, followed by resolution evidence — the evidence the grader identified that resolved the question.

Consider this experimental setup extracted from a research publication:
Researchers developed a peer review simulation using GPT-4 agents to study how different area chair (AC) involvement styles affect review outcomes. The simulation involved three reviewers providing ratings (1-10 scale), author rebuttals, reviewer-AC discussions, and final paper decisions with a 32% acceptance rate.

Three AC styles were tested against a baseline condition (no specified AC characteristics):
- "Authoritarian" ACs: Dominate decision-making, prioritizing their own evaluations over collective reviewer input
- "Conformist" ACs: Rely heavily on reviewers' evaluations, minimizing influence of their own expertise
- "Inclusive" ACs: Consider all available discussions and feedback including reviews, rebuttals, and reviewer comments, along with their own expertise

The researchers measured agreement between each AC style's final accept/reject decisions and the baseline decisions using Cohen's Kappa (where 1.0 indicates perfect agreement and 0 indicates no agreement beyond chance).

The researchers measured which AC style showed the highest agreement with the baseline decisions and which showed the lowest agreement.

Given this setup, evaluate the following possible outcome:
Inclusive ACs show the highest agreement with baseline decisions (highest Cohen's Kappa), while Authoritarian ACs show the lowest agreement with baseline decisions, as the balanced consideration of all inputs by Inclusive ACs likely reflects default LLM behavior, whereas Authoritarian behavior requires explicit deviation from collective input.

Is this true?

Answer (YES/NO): YES